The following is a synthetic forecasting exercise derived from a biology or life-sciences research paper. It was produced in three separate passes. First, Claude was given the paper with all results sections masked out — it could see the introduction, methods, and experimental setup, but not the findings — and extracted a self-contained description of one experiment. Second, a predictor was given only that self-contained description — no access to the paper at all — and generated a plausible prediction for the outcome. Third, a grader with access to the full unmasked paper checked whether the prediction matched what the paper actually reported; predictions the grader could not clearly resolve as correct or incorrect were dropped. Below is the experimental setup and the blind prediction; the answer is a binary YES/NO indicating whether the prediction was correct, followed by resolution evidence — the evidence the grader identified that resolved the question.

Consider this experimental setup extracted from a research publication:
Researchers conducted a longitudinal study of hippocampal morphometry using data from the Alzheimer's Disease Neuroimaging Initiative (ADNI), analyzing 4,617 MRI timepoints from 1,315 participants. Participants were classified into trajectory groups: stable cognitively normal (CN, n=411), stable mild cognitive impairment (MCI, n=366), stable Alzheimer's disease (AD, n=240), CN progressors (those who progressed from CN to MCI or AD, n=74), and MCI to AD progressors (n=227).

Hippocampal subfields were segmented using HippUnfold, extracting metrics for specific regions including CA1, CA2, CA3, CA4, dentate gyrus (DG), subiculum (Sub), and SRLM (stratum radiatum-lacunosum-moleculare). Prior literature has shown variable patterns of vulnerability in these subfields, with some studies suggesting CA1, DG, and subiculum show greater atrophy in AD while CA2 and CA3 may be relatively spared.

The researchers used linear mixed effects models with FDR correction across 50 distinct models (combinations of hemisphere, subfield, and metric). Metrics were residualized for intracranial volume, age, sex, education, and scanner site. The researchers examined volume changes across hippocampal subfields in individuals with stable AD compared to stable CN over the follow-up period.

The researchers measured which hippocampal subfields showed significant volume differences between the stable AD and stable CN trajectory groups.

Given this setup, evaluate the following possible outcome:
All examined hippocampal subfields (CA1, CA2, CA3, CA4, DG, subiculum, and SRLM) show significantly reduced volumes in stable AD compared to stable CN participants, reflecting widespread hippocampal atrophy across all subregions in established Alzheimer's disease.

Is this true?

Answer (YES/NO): NO